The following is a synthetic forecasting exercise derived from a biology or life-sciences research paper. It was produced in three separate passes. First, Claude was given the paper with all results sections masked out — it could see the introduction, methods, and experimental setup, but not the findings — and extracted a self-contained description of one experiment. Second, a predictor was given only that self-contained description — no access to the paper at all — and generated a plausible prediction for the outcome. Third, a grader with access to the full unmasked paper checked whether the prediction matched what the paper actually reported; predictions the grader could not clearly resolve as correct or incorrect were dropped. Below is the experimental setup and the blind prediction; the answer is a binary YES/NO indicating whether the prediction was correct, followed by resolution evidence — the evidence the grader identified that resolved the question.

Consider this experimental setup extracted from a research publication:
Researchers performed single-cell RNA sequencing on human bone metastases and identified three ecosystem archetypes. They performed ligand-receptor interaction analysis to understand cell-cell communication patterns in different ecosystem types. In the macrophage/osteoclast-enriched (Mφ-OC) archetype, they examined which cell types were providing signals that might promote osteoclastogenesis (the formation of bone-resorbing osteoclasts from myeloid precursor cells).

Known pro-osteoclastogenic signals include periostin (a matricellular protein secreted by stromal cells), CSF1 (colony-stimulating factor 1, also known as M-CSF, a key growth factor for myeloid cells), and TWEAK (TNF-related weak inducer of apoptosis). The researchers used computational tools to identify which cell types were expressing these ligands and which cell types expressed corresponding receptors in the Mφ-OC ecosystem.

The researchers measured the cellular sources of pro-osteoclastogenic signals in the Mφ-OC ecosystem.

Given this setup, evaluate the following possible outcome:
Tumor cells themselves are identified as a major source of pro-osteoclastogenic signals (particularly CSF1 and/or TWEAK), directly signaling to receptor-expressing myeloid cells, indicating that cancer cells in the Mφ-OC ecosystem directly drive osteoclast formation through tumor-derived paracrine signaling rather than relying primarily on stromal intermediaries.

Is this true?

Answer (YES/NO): NO